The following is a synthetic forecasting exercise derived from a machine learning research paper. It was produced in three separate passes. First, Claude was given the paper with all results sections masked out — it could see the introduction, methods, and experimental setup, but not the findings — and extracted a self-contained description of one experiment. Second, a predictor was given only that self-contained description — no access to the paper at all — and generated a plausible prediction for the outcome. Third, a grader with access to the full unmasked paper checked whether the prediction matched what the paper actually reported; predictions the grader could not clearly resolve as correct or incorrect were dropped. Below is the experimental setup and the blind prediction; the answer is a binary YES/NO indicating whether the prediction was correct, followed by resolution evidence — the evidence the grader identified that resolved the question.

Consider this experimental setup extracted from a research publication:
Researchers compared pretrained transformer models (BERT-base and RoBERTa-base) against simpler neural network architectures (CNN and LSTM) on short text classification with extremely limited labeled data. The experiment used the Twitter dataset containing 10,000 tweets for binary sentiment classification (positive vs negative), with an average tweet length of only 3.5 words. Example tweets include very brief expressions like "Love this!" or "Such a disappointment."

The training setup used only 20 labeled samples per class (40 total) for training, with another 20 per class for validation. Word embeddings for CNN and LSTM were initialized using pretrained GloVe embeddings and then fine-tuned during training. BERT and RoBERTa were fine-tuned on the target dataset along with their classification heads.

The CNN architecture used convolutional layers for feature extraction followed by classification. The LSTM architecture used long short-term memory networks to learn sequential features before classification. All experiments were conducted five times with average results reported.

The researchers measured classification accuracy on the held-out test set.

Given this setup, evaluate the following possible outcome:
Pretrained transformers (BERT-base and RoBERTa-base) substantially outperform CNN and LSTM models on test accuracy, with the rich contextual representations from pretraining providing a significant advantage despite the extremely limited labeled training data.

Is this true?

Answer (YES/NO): NO